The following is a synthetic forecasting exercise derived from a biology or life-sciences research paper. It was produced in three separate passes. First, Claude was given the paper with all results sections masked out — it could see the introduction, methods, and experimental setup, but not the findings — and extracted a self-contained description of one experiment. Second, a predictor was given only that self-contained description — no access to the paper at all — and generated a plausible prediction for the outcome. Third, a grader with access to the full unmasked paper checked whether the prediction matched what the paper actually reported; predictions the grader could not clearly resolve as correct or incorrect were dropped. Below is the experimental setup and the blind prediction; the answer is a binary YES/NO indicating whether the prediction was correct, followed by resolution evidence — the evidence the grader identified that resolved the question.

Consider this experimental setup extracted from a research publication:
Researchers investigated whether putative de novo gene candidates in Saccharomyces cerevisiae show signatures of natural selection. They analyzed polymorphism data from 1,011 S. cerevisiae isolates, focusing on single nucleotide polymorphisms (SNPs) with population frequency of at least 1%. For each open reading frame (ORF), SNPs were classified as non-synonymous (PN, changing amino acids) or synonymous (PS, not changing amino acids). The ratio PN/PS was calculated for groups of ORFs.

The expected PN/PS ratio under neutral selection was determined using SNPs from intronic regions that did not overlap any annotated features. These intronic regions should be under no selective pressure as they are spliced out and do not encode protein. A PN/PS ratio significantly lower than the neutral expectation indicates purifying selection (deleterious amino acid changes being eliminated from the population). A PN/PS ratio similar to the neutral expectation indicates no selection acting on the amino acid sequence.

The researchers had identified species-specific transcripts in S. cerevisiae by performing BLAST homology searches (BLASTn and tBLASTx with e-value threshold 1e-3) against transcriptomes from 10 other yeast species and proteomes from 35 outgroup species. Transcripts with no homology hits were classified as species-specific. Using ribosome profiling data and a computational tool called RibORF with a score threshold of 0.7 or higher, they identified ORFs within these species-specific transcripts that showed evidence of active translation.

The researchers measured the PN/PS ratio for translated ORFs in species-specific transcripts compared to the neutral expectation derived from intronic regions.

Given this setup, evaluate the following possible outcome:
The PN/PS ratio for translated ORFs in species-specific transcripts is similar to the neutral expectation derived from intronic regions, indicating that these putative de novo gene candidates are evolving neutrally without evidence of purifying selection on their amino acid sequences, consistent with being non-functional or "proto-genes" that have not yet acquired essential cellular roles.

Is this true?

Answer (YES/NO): NO